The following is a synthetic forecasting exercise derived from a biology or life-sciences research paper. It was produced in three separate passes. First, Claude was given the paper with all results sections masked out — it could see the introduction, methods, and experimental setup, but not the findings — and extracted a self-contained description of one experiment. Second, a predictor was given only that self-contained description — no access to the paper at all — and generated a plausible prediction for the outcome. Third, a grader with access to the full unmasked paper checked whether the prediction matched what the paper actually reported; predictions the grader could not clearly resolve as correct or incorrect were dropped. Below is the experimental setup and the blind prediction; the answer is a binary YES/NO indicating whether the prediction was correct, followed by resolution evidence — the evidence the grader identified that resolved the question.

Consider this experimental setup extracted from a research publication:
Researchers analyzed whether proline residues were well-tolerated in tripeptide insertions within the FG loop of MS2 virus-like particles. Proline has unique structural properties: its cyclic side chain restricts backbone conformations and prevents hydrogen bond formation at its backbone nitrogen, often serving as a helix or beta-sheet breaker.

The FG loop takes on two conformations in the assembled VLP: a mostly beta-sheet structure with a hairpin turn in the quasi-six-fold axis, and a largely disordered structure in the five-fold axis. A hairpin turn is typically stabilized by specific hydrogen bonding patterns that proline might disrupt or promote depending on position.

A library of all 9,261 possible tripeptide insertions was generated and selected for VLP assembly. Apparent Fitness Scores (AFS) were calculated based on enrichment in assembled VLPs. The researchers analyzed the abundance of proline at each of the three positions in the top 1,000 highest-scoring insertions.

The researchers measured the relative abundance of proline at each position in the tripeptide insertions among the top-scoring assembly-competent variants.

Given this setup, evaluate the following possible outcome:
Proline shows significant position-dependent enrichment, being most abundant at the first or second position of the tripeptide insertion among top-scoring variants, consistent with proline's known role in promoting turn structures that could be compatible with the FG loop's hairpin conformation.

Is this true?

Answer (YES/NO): NO